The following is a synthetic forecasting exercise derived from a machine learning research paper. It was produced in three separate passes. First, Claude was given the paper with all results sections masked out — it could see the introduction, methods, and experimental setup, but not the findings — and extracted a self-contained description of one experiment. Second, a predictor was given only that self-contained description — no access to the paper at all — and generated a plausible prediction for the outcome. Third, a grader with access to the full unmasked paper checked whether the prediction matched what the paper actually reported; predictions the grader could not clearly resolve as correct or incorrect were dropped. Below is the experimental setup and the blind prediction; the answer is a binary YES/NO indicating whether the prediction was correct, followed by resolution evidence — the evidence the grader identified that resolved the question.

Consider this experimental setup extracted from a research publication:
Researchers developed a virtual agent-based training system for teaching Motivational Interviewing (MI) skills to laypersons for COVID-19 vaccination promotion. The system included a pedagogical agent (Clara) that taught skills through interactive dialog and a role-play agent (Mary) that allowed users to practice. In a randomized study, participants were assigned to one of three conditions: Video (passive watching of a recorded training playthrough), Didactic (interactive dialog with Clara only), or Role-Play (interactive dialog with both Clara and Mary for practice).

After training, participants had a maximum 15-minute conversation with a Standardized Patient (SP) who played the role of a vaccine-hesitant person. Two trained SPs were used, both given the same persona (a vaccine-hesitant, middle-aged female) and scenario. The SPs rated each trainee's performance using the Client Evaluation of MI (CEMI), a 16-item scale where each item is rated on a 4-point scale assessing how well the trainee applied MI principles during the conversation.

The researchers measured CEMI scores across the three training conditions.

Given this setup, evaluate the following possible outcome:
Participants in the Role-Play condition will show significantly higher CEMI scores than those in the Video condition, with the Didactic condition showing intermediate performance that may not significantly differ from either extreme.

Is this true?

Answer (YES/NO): NO